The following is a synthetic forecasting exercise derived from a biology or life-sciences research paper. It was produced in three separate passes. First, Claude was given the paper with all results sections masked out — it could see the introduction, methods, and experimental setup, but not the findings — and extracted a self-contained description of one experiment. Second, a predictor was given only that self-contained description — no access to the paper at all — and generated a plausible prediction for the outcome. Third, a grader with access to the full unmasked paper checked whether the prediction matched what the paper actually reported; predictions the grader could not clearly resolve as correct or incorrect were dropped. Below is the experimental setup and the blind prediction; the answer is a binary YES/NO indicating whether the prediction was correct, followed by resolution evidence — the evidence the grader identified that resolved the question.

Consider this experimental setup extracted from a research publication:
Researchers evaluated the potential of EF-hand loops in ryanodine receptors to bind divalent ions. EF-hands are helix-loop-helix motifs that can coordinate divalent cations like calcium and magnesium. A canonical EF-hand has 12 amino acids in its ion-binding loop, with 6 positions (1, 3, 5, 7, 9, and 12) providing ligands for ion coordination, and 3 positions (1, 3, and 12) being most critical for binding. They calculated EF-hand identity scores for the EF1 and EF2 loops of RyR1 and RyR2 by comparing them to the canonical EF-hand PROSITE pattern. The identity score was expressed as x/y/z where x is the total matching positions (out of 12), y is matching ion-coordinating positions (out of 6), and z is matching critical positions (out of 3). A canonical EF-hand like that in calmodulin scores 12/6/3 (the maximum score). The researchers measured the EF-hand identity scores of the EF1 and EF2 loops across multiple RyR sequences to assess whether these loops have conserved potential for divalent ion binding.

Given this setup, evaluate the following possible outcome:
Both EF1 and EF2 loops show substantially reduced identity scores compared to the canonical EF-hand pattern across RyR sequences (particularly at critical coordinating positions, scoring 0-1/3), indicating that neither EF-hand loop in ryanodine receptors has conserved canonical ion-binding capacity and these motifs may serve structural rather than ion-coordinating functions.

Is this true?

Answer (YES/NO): NO